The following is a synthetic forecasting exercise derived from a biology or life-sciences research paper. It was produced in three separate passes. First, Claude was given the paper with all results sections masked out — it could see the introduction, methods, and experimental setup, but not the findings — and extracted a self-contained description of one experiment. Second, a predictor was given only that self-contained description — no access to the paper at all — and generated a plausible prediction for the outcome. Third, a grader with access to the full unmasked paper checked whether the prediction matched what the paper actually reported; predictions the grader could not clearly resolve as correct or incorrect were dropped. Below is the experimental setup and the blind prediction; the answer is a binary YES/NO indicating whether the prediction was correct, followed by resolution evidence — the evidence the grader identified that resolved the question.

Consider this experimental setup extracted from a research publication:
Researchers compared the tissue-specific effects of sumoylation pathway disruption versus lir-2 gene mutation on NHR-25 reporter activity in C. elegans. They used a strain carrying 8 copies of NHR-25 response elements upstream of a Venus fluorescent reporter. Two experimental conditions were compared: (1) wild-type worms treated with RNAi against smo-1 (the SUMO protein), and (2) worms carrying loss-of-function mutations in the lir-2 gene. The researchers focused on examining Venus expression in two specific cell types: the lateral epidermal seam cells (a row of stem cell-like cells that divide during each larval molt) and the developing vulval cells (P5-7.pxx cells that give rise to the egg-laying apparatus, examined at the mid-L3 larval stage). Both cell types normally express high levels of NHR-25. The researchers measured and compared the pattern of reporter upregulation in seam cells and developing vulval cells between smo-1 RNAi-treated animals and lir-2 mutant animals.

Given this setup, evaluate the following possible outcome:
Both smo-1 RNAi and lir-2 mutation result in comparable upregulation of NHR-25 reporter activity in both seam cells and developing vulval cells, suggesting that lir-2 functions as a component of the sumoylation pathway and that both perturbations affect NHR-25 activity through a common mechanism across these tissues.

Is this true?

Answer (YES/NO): NO